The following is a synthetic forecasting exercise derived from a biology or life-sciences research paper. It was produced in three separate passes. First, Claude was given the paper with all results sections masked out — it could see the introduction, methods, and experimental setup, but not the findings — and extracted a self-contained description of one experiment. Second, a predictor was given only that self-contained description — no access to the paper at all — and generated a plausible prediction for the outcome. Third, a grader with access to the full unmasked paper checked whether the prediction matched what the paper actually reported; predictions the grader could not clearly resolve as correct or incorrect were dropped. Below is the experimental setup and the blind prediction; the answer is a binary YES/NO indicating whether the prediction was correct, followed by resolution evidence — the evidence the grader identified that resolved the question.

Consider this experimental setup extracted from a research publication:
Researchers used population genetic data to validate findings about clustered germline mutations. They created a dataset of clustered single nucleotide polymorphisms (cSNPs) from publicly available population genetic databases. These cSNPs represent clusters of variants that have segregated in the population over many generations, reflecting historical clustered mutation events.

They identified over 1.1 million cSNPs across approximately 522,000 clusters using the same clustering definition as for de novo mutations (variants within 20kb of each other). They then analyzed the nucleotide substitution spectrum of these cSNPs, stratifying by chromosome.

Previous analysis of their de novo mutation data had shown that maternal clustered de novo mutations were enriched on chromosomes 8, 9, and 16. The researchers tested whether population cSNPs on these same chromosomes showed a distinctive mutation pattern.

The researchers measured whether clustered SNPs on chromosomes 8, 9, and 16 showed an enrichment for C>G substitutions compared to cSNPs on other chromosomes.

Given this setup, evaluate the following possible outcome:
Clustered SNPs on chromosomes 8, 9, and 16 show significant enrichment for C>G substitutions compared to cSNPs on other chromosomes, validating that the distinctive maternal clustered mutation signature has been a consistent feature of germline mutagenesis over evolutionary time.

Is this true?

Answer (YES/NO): YES